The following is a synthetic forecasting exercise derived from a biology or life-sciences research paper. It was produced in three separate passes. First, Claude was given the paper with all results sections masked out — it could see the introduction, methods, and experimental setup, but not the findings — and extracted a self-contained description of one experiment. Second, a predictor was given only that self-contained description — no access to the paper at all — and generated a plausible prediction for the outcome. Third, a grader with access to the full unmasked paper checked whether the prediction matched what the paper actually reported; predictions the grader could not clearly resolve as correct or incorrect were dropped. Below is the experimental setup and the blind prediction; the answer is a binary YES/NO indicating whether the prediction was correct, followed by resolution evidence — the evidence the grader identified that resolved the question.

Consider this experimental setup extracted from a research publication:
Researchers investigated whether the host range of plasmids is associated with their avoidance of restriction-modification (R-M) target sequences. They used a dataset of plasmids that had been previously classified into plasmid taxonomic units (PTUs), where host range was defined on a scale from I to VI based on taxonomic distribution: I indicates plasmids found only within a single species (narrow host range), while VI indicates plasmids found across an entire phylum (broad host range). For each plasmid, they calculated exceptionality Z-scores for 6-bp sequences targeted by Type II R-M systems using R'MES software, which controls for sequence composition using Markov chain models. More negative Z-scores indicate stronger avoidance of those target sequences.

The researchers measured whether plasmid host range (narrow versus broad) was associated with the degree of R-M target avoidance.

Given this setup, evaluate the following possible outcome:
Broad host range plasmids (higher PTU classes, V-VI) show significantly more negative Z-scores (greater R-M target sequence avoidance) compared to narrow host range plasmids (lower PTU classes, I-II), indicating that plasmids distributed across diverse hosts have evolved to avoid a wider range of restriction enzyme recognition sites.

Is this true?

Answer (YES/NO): YES